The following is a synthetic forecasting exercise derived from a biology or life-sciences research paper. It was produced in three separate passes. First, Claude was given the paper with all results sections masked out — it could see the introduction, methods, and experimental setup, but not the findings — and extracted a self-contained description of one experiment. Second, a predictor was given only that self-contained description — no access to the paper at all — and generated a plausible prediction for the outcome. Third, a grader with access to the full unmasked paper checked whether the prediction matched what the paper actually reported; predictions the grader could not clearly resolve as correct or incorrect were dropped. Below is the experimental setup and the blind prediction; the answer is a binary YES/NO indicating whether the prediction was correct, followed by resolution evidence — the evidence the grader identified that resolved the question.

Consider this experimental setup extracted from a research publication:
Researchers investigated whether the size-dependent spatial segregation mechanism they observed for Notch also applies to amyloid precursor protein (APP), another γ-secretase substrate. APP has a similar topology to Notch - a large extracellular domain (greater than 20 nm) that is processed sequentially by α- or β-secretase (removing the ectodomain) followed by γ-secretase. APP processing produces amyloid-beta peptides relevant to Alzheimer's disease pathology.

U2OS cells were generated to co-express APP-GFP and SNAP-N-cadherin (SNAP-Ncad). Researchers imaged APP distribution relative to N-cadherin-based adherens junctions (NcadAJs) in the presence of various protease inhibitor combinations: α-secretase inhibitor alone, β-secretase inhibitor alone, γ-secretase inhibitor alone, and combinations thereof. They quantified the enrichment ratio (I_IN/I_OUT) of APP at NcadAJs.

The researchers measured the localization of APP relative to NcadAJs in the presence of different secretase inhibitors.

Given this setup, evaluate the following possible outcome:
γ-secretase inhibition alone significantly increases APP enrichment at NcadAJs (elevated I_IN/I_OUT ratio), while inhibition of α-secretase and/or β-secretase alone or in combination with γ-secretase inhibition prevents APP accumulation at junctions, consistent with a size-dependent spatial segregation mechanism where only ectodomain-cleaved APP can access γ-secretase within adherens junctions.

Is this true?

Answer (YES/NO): NO